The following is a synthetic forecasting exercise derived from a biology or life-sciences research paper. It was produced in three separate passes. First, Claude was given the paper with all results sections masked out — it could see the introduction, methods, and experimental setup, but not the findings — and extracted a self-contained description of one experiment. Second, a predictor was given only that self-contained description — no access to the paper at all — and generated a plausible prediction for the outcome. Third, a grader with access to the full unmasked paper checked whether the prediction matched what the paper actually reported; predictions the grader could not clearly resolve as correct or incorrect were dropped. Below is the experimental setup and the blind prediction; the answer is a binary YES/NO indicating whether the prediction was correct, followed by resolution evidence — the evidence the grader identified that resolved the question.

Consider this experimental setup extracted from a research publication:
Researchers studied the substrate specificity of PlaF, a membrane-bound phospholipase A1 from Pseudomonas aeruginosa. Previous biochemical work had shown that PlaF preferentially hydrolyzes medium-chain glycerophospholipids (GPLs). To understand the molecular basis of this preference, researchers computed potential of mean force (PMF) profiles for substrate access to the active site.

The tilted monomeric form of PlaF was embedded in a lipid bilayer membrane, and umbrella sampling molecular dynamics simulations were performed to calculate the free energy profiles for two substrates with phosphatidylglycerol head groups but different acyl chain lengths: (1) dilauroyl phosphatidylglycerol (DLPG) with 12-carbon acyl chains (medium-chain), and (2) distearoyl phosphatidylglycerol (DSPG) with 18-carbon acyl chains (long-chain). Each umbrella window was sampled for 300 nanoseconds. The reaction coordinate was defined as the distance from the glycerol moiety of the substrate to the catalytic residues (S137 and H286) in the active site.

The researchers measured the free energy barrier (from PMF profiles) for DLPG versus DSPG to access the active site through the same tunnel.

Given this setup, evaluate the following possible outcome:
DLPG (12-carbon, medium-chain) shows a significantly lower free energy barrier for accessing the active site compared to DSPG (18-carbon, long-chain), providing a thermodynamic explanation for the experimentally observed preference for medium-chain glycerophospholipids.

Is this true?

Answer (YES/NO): YES